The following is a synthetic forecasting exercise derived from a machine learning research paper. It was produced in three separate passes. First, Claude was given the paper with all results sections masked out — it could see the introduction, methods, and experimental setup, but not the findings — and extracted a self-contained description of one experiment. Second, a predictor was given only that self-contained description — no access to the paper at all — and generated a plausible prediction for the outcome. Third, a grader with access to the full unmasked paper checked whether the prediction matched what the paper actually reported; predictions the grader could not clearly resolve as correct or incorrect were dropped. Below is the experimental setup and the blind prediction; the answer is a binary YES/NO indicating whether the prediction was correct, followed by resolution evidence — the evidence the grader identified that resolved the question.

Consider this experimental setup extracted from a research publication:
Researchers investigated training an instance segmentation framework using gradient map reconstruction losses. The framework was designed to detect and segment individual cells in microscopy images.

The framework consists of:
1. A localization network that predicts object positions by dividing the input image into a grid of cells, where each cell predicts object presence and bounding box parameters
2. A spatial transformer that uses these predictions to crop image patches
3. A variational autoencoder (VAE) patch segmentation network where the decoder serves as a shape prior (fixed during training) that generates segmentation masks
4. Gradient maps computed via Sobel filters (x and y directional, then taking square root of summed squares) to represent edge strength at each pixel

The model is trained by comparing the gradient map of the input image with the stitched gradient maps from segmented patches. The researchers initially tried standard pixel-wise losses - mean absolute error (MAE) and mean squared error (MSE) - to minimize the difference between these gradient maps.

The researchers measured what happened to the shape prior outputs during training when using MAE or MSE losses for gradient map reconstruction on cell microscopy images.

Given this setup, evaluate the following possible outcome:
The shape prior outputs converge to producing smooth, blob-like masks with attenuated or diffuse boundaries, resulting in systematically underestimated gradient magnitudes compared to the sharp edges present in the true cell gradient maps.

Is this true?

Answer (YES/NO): NO